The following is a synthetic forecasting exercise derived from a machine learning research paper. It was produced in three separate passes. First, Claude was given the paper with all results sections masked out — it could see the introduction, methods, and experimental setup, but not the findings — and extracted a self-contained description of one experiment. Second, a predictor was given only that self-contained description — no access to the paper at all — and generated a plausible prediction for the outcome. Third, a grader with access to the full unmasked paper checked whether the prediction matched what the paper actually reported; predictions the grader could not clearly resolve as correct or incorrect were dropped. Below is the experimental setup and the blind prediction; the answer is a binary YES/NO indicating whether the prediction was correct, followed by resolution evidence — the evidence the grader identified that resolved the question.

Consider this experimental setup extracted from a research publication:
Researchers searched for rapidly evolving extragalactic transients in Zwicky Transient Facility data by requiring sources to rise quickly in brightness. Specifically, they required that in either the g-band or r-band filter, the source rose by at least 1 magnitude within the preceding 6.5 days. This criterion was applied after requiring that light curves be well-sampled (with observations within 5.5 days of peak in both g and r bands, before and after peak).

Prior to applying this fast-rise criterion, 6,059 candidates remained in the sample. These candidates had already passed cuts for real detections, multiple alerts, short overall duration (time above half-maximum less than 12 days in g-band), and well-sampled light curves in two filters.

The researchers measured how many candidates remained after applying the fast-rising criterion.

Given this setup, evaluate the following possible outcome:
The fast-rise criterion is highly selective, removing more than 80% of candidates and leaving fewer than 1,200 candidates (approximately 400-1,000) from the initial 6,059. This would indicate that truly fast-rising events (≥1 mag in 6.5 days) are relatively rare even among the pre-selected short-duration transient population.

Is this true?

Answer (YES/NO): NO